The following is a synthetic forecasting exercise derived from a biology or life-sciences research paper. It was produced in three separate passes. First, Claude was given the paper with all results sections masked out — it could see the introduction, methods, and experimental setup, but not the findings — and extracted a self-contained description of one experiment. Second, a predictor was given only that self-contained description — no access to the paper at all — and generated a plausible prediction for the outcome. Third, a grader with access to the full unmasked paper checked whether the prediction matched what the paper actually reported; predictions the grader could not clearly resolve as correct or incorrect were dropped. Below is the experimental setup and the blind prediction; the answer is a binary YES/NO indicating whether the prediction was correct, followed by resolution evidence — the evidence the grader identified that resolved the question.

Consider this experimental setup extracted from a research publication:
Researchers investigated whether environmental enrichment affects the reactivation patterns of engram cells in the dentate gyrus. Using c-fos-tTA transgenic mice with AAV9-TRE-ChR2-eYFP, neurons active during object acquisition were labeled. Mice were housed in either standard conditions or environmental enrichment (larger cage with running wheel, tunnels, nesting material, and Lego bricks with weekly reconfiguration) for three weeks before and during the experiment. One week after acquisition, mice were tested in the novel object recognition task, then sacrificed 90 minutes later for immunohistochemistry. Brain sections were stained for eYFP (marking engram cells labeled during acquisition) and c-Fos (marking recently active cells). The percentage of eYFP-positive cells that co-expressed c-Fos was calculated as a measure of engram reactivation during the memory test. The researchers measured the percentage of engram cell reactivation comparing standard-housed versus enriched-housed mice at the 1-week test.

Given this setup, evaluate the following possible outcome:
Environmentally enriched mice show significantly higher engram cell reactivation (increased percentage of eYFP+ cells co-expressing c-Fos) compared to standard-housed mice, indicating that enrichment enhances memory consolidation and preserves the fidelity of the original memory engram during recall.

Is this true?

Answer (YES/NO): YES